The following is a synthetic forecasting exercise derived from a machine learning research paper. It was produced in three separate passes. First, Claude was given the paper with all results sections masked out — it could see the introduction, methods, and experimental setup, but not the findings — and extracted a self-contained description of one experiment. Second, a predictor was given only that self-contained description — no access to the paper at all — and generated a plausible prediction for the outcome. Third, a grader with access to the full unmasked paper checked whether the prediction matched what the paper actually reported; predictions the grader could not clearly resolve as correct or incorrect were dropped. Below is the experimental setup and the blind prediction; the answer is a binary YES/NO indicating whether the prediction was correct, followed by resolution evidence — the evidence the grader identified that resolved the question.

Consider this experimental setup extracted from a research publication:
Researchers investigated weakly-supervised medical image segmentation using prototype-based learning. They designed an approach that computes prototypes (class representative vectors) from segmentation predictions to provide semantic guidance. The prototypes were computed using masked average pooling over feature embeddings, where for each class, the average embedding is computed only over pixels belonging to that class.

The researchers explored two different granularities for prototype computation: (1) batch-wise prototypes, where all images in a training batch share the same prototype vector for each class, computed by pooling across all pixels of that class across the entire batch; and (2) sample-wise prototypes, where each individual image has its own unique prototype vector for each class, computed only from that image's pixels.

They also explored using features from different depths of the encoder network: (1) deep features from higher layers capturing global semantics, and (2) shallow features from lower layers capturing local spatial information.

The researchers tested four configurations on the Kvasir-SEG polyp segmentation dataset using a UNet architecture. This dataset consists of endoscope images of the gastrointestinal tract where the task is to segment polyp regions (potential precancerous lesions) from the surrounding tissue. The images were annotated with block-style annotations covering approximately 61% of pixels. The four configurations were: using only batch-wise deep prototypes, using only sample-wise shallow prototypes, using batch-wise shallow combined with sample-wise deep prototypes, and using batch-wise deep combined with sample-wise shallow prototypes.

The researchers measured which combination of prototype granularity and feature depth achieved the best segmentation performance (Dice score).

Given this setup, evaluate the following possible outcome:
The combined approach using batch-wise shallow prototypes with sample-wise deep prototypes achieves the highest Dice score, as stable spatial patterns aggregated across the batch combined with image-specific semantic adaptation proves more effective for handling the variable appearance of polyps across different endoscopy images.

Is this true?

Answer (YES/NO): NO